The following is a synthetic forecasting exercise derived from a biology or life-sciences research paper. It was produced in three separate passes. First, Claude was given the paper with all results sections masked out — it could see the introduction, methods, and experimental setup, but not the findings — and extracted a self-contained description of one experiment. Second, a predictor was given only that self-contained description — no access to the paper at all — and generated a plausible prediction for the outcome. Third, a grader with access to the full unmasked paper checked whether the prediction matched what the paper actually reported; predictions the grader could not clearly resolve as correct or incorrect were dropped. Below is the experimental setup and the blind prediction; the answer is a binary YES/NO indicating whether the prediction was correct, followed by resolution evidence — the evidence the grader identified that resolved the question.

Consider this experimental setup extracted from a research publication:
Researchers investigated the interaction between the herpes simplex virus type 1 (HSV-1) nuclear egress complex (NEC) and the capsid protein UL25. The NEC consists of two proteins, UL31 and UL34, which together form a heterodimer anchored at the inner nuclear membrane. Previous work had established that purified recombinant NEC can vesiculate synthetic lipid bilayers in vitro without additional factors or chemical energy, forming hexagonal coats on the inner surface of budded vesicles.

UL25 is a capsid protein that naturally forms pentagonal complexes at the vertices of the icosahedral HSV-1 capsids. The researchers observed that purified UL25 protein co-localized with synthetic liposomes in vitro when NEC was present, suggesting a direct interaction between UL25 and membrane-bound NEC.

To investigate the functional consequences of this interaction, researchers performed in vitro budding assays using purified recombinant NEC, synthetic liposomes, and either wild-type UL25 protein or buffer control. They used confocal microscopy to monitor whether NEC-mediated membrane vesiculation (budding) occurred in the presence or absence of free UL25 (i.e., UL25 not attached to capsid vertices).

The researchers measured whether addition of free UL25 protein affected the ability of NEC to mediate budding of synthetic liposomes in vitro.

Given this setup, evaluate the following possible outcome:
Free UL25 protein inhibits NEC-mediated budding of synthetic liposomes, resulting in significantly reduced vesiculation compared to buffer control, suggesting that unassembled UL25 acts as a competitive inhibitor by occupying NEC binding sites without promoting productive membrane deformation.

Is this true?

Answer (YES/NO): YES